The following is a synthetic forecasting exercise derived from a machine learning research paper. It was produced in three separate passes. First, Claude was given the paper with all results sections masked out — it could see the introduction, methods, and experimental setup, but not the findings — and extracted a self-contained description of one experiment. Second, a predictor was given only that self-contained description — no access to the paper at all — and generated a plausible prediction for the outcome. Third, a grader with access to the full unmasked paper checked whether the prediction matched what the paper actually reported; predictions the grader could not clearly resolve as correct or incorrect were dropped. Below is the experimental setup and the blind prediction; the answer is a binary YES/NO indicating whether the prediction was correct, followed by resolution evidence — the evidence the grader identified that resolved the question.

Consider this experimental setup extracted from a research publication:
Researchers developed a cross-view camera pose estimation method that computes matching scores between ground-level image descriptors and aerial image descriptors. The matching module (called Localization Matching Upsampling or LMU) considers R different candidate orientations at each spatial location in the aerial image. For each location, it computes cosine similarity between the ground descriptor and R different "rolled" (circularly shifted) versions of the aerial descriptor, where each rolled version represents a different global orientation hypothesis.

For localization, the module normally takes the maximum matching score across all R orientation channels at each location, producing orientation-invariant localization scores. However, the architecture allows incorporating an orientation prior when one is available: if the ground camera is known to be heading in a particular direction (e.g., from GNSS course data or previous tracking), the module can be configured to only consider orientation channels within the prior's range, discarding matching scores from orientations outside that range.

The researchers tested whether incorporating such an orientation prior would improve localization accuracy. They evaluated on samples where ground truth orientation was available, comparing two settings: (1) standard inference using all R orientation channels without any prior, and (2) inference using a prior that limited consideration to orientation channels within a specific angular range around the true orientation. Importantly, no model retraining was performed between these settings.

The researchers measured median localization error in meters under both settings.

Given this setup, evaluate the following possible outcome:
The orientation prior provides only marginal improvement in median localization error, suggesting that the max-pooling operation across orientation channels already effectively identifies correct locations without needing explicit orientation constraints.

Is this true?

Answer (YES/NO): NO